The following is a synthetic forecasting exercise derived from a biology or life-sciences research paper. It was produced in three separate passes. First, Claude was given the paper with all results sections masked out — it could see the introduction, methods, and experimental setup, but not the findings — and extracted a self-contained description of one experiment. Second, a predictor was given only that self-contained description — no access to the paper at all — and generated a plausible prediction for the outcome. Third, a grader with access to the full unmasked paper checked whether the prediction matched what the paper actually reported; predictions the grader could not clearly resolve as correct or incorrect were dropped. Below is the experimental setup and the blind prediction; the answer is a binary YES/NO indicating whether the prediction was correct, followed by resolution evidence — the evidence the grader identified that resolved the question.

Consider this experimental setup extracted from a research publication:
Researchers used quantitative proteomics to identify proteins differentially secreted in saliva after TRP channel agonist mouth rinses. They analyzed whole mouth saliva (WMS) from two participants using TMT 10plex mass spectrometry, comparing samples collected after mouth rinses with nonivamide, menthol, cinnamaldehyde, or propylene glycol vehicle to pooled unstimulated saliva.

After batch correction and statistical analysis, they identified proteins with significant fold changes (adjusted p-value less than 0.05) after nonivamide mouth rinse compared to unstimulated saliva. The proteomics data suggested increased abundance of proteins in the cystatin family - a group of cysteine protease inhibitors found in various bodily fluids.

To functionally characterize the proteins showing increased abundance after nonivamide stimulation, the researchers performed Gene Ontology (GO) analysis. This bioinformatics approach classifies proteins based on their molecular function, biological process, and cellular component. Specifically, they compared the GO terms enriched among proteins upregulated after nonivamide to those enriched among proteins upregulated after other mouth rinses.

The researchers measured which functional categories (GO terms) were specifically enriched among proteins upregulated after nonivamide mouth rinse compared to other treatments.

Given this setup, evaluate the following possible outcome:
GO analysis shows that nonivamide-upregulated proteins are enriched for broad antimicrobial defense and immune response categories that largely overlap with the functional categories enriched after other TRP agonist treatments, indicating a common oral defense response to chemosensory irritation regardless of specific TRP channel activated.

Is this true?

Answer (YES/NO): NO